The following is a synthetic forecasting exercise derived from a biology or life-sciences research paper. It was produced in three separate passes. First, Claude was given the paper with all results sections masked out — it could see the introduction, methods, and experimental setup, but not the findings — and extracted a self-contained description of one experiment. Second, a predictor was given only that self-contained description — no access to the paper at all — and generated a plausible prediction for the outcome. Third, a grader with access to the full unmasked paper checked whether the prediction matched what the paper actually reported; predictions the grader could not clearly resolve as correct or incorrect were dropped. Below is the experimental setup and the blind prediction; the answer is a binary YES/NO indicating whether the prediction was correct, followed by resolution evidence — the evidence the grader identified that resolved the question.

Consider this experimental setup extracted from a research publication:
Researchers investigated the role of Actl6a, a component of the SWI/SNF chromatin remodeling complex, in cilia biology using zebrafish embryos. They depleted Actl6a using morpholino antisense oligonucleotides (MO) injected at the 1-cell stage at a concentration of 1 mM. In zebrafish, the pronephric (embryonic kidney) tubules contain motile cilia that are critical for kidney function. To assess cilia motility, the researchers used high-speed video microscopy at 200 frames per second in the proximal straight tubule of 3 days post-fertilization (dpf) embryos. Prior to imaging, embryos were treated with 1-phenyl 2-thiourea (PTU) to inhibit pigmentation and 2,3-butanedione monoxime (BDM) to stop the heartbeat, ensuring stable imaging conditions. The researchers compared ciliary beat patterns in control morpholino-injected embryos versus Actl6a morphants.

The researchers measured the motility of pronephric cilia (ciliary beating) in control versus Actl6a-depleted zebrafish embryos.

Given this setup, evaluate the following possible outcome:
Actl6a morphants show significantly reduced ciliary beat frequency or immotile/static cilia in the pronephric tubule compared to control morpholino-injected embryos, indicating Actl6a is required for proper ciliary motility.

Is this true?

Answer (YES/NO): NO